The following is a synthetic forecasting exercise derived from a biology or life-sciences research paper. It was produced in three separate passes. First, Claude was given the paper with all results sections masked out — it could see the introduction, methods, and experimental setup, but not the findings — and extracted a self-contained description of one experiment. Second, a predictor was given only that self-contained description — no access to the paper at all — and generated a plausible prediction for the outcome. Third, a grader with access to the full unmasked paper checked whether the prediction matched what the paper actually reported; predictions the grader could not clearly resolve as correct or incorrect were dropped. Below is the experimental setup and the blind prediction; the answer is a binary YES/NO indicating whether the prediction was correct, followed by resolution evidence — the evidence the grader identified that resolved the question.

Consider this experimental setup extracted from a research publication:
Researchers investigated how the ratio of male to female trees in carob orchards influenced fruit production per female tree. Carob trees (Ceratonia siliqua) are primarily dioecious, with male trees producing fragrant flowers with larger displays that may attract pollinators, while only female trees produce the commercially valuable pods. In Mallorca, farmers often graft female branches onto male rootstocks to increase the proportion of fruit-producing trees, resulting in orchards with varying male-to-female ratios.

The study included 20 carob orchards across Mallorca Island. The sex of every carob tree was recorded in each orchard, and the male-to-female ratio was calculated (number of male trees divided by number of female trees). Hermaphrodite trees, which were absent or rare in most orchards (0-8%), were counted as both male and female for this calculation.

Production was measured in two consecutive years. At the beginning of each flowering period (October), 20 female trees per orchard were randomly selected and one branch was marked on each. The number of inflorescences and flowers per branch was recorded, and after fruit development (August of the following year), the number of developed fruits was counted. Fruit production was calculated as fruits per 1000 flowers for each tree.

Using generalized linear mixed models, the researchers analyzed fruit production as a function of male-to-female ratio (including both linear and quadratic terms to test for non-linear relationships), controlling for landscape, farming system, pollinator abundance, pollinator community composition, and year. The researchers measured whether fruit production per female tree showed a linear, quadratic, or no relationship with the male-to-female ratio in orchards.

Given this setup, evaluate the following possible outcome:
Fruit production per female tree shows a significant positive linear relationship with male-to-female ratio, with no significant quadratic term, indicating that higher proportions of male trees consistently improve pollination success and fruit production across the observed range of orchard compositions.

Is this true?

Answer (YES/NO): NO